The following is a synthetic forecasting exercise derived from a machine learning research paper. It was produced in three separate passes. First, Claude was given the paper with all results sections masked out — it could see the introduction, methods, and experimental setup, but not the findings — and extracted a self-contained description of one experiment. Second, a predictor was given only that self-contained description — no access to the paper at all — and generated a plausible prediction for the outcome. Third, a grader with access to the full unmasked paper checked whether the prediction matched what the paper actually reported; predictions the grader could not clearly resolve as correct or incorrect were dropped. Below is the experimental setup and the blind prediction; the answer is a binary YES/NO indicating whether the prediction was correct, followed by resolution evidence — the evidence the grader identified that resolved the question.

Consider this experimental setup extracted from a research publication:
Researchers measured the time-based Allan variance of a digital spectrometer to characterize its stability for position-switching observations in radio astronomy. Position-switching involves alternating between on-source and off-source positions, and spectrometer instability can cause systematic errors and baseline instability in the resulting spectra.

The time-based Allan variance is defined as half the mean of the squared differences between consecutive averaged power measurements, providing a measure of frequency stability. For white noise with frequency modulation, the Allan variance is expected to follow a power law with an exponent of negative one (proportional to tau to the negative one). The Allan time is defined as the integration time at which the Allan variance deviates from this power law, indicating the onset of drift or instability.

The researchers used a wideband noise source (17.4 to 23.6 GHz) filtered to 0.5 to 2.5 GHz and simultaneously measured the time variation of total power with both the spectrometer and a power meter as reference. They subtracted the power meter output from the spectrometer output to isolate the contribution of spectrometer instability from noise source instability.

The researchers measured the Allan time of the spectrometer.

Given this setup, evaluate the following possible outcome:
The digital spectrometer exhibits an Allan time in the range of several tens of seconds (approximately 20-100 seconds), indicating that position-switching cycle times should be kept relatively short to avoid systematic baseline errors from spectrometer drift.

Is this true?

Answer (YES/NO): YES